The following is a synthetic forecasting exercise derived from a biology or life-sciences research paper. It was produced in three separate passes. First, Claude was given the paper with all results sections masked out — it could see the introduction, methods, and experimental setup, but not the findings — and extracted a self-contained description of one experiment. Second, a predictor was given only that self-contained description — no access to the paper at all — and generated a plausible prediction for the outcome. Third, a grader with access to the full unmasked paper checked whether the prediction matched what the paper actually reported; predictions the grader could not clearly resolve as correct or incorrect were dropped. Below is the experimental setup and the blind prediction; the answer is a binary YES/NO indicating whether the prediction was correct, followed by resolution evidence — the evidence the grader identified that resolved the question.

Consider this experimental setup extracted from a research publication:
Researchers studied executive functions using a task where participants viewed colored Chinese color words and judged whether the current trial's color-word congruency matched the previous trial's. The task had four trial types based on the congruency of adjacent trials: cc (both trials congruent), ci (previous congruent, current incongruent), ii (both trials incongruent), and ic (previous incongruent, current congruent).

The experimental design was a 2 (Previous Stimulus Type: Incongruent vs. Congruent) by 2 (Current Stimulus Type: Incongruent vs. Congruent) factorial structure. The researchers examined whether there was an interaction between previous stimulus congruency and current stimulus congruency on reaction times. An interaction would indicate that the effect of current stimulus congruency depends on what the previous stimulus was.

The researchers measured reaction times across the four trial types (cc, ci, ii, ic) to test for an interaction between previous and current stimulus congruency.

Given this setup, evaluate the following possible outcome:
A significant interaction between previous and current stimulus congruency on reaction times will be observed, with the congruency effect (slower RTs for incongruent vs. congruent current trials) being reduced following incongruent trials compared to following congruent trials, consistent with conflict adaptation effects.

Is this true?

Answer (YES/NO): NO